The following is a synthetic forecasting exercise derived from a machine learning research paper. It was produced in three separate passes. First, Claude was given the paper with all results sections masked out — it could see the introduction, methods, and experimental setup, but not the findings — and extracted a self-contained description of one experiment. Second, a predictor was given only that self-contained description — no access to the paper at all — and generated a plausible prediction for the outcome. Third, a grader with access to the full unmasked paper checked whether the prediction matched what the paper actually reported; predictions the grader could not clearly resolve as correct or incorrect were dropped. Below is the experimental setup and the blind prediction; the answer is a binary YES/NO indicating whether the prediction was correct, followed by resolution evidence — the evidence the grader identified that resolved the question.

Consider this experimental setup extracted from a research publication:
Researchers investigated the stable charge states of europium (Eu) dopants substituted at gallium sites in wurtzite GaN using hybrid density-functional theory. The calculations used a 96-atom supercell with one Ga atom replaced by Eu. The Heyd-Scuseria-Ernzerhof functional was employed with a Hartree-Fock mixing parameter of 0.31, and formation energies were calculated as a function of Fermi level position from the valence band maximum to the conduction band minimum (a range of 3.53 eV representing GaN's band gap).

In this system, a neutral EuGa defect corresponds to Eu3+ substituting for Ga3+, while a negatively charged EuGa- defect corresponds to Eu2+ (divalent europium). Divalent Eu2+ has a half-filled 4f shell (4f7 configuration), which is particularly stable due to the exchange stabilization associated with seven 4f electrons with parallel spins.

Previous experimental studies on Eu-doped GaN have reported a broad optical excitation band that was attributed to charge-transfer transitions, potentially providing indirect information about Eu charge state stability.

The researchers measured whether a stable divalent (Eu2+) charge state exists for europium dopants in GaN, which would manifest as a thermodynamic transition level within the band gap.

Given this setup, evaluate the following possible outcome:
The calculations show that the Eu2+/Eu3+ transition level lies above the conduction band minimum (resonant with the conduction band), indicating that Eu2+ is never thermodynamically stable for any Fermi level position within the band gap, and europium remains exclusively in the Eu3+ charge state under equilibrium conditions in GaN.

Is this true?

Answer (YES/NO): NO